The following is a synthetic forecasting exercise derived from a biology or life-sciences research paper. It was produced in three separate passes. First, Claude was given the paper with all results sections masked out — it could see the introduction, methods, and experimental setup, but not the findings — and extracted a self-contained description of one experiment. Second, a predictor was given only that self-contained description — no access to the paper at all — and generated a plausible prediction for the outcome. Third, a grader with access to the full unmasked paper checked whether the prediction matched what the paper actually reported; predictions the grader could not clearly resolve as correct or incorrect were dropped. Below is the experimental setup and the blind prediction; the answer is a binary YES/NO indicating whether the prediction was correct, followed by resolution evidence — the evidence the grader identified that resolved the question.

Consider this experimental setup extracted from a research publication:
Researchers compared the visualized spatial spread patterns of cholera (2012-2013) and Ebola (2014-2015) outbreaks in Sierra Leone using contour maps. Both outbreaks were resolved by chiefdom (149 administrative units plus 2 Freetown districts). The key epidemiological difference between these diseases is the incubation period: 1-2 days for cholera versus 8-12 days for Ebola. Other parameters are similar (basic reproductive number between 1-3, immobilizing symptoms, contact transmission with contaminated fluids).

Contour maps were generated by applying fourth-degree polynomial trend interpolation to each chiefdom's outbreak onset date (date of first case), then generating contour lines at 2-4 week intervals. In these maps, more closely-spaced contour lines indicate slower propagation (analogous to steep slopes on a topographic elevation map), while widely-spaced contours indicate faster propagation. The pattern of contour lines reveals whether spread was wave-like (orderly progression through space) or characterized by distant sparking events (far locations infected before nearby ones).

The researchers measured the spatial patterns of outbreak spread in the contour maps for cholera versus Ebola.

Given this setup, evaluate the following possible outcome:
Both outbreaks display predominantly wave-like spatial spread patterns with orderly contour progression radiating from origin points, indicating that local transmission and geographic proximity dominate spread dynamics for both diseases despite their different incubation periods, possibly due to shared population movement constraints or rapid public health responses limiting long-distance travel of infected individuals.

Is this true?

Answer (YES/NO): NO